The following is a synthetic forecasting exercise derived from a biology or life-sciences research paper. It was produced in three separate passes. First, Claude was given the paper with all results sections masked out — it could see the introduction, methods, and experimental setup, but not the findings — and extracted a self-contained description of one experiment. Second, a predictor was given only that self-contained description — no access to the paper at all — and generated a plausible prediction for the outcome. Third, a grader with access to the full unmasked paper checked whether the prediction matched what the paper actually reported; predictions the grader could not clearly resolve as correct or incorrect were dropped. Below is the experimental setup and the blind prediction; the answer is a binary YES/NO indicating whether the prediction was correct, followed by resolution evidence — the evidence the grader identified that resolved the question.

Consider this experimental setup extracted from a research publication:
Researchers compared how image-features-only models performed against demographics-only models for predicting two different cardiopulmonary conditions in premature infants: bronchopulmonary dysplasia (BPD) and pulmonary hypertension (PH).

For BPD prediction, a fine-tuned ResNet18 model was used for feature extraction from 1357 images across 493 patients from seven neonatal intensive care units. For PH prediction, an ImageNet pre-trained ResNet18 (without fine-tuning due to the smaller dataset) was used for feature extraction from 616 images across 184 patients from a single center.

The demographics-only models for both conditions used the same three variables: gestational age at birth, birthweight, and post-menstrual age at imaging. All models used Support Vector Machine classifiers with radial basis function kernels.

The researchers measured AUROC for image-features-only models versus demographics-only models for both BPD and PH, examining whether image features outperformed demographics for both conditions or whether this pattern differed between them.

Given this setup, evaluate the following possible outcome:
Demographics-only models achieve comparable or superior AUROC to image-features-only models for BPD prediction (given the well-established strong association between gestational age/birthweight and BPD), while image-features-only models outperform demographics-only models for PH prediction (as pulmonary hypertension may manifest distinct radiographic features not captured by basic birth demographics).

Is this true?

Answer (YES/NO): YES